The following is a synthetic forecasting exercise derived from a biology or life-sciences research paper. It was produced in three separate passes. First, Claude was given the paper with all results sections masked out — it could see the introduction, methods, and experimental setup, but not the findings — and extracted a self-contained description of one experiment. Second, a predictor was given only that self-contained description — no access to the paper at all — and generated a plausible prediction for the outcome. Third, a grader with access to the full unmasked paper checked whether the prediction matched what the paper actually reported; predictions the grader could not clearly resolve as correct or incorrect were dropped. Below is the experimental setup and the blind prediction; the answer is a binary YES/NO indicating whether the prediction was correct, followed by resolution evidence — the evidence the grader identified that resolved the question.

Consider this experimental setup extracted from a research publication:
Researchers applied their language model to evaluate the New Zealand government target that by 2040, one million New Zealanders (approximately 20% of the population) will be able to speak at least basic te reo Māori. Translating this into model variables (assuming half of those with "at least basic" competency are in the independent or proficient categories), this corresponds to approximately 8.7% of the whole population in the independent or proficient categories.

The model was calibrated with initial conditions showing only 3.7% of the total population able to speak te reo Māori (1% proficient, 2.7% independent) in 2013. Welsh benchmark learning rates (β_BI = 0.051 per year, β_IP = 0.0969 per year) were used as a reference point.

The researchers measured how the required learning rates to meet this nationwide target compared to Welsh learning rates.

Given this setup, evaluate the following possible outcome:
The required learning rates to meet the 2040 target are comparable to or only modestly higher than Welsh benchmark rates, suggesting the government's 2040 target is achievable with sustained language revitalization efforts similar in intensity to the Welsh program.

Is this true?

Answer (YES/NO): NO